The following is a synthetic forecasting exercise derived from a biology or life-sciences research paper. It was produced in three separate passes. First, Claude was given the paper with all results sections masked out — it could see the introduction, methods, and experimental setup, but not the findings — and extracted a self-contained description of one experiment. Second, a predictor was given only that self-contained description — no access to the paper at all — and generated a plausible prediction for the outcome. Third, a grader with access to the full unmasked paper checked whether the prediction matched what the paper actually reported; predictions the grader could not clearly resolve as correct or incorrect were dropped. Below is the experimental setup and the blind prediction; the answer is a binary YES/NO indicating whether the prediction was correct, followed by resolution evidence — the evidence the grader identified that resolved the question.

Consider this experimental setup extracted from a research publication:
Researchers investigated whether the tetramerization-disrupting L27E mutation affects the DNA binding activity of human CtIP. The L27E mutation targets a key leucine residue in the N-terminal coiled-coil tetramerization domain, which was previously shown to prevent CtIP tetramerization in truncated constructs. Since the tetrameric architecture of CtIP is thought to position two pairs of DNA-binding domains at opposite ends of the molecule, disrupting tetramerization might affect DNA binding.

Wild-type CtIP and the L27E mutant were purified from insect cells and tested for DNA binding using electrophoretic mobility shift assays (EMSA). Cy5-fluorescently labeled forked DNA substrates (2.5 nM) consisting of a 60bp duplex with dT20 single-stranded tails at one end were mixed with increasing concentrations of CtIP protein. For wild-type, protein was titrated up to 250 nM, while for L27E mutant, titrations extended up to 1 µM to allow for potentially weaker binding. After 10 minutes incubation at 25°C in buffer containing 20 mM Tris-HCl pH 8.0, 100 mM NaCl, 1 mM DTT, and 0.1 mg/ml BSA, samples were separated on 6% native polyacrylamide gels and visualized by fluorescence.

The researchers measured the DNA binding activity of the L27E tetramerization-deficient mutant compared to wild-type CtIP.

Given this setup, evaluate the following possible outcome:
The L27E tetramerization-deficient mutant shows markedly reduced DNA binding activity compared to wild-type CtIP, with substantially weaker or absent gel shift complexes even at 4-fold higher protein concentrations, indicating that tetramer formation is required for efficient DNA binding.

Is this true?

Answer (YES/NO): YES